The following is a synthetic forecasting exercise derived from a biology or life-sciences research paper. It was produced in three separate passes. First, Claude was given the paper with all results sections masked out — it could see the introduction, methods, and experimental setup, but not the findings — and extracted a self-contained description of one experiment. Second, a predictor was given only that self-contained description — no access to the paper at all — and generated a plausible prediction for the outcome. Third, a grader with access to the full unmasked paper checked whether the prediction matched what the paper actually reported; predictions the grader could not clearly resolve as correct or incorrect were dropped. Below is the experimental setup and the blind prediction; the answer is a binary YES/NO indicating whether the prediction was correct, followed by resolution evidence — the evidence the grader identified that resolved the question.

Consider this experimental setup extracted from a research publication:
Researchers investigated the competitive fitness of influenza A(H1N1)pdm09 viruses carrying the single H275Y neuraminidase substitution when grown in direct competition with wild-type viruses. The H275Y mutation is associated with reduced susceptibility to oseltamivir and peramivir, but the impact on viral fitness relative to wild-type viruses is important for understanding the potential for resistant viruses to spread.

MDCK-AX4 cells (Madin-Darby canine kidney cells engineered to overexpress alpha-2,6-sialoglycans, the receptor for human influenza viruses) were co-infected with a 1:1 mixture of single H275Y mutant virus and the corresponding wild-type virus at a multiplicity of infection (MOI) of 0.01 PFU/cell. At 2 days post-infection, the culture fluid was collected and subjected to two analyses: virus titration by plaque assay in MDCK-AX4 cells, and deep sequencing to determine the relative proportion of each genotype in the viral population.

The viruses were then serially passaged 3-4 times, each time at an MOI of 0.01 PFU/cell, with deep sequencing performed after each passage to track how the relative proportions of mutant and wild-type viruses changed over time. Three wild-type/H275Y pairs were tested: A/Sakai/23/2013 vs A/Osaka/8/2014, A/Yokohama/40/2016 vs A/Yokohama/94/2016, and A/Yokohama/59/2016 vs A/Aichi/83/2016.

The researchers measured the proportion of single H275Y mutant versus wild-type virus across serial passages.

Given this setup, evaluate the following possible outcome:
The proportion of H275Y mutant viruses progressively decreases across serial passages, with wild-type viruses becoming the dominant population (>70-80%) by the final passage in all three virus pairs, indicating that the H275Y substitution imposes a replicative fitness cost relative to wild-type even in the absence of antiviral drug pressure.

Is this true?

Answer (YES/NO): NO